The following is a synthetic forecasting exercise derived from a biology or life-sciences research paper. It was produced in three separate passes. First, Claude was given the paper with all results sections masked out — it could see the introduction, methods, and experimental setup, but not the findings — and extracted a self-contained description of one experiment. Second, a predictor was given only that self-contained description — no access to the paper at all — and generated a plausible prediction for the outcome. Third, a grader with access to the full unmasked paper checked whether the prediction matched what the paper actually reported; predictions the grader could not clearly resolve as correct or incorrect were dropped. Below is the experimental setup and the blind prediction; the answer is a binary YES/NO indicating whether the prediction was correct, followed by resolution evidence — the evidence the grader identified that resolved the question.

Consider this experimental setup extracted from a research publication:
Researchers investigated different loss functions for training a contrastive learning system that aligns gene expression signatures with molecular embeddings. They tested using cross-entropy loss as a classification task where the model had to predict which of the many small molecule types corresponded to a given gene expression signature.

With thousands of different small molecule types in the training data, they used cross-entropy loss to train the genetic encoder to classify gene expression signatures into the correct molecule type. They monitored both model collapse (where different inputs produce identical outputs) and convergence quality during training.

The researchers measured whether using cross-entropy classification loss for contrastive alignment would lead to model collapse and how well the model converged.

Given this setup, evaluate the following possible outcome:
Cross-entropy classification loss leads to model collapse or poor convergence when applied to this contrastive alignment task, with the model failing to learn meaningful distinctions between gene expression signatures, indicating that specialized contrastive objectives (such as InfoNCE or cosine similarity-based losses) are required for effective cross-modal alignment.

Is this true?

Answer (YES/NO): YES